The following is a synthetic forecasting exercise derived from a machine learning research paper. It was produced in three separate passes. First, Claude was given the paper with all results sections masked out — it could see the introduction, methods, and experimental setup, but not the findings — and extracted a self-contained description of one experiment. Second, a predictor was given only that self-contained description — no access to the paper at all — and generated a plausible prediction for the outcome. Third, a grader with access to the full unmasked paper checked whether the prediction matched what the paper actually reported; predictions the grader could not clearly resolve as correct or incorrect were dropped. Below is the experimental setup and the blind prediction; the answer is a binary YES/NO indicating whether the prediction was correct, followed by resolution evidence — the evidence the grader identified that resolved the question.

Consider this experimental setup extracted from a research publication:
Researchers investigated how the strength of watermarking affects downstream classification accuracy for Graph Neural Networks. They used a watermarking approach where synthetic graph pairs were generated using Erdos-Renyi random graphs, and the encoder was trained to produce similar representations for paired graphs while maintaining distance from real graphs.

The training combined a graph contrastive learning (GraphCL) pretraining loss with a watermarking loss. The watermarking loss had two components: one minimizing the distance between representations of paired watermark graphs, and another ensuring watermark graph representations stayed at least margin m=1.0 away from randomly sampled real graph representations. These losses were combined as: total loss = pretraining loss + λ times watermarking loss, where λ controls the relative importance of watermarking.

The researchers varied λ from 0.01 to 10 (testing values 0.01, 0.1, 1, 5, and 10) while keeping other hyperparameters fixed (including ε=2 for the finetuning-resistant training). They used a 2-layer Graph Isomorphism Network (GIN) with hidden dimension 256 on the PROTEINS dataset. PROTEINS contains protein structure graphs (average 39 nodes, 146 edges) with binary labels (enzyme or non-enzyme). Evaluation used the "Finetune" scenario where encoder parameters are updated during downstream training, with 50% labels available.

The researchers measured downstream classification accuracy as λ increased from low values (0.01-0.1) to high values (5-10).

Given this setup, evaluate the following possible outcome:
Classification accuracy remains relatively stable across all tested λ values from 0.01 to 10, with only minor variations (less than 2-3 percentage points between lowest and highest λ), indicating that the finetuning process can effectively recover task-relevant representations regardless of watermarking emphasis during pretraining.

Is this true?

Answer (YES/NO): NO